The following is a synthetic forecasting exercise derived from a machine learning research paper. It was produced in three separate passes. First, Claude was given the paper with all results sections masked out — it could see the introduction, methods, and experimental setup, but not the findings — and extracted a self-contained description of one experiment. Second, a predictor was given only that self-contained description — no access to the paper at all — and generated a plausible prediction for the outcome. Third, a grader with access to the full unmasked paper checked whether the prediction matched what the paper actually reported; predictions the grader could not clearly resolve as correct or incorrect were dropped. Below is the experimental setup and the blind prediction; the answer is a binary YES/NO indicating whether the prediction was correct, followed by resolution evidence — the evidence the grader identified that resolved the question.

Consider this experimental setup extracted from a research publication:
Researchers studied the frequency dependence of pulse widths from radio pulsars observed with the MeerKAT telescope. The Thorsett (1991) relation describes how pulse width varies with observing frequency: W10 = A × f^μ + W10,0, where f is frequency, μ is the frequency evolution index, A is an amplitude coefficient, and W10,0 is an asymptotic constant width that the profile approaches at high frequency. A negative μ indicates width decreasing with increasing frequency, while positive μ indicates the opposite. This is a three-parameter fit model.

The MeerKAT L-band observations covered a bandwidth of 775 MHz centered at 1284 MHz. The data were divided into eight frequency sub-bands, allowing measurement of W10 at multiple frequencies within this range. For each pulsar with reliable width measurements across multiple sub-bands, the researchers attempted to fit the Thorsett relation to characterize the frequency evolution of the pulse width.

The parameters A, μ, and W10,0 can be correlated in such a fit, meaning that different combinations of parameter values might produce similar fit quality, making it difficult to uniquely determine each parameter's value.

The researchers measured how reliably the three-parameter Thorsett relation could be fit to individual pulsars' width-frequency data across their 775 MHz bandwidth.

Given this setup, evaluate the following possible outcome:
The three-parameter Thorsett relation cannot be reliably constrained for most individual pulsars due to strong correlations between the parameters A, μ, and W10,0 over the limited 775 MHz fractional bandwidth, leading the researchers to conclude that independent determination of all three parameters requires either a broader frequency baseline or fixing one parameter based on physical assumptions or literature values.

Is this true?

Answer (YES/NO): NO